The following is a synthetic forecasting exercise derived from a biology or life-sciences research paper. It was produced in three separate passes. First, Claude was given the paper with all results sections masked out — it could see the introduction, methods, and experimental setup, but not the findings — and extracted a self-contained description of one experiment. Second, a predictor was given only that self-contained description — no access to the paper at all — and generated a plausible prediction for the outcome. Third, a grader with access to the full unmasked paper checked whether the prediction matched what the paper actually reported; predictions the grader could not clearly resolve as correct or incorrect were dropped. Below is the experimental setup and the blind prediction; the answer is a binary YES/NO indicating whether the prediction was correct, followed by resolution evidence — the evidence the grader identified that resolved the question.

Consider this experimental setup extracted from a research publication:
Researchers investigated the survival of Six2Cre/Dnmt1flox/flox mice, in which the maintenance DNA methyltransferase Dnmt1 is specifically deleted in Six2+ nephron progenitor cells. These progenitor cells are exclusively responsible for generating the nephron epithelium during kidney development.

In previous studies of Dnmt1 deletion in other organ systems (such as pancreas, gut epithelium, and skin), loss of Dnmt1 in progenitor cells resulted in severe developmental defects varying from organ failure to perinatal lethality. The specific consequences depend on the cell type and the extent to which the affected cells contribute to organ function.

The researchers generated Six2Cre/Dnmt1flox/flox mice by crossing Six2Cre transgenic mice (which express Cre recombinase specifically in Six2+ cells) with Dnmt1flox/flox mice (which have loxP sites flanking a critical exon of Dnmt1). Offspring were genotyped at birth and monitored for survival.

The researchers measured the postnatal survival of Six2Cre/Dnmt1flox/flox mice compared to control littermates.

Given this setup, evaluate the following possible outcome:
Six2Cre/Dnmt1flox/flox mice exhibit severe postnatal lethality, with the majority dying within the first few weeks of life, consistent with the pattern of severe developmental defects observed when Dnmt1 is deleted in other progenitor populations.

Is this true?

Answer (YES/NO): NO